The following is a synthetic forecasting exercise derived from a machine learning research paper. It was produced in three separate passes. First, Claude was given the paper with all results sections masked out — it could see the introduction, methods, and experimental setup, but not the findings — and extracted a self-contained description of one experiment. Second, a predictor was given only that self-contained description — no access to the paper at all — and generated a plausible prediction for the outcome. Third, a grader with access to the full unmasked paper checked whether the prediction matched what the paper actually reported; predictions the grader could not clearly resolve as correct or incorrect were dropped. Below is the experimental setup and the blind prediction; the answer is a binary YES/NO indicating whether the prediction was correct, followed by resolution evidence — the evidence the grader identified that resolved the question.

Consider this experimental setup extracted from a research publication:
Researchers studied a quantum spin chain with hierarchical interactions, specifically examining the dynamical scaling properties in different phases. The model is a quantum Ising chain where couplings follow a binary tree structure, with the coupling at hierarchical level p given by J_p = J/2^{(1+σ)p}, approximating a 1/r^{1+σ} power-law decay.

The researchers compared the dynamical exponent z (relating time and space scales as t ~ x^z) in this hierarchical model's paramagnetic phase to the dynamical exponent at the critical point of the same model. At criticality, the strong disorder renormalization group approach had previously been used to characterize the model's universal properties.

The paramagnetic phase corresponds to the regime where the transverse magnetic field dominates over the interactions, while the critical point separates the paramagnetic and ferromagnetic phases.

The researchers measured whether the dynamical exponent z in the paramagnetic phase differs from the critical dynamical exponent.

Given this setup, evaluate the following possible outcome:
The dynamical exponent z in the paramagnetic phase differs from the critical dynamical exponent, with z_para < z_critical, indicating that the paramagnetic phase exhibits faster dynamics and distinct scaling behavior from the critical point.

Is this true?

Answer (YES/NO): NO